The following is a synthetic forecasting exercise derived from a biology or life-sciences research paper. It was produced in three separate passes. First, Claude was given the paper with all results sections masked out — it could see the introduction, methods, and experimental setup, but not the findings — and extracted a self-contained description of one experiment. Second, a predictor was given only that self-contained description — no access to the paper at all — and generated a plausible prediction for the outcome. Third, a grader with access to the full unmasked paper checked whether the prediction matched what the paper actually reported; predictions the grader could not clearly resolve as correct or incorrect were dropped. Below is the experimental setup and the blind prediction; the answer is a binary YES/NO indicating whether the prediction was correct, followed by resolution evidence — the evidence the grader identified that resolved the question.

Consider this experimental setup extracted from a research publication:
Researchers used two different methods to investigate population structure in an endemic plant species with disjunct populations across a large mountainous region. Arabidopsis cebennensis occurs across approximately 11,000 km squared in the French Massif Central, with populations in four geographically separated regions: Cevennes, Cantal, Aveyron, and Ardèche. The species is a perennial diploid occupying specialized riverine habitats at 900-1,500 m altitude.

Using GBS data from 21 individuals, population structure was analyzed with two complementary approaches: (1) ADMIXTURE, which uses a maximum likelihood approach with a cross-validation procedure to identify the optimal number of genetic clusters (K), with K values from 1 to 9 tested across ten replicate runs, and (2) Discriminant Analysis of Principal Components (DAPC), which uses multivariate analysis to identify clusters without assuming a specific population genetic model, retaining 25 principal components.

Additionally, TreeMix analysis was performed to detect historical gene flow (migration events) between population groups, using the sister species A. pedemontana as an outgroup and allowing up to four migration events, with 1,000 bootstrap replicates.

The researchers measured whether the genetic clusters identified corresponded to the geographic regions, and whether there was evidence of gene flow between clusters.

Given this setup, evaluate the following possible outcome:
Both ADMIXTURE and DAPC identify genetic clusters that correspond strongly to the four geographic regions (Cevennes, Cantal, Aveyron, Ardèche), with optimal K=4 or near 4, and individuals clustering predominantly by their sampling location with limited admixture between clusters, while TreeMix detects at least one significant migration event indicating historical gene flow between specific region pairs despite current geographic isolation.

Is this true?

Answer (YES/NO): NO